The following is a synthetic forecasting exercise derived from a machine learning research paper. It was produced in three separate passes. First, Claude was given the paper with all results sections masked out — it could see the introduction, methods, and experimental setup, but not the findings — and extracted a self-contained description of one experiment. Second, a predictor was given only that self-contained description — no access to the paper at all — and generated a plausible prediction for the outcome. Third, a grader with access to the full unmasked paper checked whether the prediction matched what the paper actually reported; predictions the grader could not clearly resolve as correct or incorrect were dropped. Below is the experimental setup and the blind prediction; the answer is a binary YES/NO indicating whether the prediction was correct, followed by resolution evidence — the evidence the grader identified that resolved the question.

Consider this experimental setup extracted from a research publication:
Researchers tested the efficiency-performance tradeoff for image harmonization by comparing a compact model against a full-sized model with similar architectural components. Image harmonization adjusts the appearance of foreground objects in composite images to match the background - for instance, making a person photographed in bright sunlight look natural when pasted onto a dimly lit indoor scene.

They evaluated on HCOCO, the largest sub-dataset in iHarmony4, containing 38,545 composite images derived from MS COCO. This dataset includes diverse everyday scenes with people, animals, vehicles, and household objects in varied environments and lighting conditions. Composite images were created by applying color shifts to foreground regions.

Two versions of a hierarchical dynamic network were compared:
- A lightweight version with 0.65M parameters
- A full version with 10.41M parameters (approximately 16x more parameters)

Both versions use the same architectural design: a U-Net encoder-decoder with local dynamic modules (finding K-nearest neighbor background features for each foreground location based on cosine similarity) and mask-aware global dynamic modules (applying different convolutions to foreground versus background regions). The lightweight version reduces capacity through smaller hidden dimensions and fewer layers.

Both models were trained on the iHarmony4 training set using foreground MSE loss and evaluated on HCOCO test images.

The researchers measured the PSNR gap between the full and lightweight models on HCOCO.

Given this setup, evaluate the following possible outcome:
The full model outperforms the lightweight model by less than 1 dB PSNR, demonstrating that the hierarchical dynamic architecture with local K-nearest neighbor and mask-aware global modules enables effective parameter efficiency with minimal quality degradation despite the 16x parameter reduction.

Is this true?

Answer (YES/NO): NO